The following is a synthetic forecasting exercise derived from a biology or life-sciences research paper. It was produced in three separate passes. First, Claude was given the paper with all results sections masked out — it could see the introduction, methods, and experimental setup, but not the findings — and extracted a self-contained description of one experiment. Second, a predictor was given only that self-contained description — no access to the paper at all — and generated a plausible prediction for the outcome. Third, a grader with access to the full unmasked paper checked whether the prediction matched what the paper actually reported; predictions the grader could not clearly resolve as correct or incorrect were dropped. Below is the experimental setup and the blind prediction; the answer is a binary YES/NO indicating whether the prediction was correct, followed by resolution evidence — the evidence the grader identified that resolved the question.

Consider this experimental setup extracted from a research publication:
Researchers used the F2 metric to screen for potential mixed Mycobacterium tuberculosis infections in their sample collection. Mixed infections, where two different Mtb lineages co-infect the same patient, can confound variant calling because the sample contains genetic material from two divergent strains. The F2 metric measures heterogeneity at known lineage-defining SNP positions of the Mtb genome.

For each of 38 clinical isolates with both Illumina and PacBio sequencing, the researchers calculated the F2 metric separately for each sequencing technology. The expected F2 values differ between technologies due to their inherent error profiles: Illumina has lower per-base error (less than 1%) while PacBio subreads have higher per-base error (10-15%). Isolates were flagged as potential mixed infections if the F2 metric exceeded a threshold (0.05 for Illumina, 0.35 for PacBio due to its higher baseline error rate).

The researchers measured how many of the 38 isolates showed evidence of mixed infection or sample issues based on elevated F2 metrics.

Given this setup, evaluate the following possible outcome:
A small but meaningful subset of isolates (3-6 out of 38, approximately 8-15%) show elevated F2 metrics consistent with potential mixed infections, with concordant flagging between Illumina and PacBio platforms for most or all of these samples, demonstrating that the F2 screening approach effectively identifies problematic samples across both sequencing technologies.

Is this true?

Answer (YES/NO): NO